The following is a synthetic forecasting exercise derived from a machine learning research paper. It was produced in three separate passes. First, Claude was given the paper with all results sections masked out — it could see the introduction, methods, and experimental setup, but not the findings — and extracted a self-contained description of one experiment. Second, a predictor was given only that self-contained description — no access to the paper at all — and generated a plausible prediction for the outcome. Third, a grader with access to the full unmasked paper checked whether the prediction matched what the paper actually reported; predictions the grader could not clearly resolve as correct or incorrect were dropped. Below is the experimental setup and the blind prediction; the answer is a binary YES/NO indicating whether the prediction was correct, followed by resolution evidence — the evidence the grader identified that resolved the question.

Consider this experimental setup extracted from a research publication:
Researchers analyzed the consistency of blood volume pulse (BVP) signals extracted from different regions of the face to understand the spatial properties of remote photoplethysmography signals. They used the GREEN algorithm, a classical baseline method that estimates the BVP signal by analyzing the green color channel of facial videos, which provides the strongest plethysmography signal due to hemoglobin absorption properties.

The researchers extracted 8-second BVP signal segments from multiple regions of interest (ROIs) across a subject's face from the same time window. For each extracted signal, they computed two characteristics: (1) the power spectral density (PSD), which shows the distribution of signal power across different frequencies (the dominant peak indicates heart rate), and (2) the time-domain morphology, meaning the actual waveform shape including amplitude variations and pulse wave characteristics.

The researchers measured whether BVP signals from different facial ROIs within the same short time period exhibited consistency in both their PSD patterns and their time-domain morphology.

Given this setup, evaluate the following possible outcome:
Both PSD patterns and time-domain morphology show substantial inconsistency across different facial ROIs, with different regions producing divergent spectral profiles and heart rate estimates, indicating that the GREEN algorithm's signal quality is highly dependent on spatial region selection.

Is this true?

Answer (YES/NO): NO